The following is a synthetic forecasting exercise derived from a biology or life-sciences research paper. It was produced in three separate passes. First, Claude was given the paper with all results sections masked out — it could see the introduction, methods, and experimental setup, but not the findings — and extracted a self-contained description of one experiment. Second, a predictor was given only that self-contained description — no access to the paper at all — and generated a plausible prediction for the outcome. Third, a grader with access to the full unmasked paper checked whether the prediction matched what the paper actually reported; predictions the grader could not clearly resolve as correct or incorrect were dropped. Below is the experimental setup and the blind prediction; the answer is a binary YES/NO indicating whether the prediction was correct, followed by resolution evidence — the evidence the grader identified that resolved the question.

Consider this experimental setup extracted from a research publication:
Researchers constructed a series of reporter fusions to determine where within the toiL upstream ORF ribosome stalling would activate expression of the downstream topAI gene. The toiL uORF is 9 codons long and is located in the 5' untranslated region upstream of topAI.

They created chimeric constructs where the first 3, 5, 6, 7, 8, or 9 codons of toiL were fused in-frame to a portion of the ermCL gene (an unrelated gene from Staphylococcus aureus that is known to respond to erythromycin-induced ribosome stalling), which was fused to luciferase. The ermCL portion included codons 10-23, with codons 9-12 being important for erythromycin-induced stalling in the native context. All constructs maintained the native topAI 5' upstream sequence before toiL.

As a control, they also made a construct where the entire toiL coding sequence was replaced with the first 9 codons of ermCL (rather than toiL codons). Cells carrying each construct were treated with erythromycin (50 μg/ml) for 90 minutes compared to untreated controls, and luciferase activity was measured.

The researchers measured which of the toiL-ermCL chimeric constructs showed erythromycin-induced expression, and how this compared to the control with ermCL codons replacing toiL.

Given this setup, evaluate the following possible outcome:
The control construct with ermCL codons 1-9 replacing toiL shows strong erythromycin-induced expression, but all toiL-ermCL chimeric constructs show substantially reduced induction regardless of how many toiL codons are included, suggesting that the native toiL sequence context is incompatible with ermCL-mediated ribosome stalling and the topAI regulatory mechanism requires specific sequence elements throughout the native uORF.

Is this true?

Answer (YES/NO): NO